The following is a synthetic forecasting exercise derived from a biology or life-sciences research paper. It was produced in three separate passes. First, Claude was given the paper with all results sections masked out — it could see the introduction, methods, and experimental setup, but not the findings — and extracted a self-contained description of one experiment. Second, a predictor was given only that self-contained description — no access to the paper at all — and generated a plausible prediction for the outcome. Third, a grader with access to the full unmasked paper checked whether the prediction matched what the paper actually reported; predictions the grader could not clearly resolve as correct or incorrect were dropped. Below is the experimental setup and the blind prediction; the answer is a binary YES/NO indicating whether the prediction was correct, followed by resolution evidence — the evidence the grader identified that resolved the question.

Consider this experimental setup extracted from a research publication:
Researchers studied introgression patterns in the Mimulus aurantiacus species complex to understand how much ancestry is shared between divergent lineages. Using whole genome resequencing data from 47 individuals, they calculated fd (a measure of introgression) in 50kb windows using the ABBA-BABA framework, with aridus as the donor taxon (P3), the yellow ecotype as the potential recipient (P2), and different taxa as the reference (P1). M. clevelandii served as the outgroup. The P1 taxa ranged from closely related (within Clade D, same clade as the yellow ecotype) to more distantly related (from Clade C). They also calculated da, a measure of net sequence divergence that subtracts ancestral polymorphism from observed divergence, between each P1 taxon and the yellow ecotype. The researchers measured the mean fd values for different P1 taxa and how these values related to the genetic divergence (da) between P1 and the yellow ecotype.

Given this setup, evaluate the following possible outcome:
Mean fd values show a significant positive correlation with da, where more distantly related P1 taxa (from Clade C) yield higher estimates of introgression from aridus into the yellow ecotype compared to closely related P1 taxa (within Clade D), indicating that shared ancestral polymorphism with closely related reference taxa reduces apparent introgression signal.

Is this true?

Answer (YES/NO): YES